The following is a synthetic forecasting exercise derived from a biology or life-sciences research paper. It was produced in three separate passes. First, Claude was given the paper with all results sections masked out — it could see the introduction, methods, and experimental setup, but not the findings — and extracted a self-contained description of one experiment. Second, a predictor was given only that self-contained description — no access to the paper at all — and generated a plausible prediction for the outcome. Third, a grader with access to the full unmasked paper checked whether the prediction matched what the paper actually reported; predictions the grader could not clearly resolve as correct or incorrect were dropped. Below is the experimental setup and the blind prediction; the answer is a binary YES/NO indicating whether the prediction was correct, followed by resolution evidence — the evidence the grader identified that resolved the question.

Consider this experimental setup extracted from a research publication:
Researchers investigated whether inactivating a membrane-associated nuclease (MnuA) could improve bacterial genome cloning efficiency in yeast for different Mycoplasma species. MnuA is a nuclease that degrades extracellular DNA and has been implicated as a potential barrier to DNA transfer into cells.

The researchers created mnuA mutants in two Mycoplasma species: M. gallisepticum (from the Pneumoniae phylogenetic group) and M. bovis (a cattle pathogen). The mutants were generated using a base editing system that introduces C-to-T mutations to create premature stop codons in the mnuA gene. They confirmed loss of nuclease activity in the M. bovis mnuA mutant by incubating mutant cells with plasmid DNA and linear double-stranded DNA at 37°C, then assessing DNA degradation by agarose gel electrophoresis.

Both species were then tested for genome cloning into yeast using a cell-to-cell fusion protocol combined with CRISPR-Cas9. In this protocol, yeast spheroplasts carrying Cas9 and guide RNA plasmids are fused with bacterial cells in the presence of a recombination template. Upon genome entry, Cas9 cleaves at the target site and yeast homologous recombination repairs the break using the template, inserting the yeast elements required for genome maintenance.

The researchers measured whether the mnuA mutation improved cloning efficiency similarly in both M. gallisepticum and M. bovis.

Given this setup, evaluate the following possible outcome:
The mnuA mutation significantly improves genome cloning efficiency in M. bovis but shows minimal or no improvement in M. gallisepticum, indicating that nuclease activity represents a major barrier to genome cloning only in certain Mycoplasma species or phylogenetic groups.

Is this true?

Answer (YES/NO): NO